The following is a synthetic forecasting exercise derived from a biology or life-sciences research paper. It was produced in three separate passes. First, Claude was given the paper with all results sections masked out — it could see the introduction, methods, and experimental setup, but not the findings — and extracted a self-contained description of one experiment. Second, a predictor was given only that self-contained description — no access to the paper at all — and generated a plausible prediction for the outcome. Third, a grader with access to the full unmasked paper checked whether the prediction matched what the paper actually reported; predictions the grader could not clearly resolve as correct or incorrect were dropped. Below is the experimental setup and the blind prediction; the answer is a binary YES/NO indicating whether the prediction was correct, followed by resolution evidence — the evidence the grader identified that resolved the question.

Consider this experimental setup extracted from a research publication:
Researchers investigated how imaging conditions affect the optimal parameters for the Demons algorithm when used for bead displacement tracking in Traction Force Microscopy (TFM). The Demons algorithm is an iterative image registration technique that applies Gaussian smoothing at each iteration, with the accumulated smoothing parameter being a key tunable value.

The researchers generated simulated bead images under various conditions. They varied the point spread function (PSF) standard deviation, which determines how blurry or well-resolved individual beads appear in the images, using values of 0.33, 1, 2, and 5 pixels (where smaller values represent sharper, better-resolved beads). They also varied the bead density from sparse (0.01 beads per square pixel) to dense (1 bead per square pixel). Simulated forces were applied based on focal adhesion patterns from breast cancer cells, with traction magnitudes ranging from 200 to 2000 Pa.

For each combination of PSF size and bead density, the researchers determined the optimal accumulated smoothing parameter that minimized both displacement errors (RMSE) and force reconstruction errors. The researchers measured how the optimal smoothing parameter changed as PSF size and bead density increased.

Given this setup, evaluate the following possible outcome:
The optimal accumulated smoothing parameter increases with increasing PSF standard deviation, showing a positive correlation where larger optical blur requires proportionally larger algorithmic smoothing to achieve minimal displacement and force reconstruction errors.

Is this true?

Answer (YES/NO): NO